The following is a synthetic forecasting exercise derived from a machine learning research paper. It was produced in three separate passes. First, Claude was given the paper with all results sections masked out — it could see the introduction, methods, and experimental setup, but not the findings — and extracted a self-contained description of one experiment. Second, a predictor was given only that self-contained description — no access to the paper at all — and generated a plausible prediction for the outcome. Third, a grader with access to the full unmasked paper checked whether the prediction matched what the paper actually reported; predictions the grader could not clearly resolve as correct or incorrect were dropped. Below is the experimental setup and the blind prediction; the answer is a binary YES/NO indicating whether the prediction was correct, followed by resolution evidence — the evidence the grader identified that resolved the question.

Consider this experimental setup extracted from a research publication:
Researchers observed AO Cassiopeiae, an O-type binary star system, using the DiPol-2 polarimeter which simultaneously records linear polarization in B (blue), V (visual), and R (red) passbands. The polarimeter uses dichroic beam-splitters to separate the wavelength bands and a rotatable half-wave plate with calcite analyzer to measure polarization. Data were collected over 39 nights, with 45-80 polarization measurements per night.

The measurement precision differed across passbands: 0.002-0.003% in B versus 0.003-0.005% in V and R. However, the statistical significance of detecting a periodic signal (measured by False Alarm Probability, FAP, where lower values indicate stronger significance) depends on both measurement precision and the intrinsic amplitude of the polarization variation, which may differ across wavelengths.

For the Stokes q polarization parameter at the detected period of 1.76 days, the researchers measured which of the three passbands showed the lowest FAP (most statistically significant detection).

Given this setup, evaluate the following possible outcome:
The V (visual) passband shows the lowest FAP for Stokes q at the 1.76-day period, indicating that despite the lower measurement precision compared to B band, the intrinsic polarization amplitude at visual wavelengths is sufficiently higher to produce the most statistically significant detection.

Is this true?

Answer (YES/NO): YES